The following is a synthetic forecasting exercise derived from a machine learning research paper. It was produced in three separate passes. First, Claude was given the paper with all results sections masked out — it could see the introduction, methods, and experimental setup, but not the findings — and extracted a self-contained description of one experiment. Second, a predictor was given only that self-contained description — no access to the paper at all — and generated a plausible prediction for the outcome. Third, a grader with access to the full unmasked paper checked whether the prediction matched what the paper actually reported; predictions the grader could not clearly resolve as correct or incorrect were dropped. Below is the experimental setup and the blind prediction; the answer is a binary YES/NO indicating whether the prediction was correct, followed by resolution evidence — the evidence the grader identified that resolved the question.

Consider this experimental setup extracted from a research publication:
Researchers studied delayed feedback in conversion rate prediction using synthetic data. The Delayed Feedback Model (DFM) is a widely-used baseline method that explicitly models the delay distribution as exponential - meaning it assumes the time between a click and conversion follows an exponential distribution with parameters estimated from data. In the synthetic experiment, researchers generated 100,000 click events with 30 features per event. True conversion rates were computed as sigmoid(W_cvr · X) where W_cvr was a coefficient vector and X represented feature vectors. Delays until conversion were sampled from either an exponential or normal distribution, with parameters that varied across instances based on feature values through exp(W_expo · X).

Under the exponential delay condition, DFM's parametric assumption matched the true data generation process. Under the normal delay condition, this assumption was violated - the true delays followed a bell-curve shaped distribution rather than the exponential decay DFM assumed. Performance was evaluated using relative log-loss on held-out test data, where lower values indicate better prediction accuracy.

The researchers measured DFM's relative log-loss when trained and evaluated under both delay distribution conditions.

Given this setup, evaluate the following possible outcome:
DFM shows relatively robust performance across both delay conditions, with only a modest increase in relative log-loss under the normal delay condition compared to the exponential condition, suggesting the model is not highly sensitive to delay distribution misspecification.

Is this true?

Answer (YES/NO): NO